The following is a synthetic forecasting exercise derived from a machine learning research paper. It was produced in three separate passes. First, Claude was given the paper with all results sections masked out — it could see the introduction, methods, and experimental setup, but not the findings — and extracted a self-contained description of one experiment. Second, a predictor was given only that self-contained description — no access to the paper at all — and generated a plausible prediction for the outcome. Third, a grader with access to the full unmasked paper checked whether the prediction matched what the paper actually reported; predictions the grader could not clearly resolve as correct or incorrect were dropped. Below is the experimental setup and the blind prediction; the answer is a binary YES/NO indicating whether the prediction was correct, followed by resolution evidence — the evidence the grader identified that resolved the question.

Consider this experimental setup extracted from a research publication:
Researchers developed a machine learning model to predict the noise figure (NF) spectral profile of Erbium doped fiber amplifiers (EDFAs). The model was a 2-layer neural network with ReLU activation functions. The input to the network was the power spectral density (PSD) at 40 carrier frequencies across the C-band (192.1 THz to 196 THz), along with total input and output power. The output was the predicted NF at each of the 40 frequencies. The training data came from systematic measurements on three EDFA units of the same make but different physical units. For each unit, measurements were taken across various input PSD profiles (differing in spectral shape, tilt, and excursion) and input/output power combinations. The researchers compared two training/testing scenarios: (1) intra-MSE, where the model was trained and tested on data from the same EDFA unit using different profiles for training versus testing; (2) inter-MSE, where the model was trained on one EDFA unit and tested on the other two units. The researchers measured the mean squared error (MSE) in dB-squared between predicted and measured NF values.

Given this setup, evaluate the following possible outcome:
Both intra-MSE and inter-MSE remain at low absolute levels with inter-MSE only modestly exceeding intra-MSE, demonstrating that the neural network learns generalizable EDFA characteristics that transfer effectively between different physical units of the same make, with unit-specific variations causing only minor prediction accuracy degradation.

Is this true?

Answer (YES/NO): NO